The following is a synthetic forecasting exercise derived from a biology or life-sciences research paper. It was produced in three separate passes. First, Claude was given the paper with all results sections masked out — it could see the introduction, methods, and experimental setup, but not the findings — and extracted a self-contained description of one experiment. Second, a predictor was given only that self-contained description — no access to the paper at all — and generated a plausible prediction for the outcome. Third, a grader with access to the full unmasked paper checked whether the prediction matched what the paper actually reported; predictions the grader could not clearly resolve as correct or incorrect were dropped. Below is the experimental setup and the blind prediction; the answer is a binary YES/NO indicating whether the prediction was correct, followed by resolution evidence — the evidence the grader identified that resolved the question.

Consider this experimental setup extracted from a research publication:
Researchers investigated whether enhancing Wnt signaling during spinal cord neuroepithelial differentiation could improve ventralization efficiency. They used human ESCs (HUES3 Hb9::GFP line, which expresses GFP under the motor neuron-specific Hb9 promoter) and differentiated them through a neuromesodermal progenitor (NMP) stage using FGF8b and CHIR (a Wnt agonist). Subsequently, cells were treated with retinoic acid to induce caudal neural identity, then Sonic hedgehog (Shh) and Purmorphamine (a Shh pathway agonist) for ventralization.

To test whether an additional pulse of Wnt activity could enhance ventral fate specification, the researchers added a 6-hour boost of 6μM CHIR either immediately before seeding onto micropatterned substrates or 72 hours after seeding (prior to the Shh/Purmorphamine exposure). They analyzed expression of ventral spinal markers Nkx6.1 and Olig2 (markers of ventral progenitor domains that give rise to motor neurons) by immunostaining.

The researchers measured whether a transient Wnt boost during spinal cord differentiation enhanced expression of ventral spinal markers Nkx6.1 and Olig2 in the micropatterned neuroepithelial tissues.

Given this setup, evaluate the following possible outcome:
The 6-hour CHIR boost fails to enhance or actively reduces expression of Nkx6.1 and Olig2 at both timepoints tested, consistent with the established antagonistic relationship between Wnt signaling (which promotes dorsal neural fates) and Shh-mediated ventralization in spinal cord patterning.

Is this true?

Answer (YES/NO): NO